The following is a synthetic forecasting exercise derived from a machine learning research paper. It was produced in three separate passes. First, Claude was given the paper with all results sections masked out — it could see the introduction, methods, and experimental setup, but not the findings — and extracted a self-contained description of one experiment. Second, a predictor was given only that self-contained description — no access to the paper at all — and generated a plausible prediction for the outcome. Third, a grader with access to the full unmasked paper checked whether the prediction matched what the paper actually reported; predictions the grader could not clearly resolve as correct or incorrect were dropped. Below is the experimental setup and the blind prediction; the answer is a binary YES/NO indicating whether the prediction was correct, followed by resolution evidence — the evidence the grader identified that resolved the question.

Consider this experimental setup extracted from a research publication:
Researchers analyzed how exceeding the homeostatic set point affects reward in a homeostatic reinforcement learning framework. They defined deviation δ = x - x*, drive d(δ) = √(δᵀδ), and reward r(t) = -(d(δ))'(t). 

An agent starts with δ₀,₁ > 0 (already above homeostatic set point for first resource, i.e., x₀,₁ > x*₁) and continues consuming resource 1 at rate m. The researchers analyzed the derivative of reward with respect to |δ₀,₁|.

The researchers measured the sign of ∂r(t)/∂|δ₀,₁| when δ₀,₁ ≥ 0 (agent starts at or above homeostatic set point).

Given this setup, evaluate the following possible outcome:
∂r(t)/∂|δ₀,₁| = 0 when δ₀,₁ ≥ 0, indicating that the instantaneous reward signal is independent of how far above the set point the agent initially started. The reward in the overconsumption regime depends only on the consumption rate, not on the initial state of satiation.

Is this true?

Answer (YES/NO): NO